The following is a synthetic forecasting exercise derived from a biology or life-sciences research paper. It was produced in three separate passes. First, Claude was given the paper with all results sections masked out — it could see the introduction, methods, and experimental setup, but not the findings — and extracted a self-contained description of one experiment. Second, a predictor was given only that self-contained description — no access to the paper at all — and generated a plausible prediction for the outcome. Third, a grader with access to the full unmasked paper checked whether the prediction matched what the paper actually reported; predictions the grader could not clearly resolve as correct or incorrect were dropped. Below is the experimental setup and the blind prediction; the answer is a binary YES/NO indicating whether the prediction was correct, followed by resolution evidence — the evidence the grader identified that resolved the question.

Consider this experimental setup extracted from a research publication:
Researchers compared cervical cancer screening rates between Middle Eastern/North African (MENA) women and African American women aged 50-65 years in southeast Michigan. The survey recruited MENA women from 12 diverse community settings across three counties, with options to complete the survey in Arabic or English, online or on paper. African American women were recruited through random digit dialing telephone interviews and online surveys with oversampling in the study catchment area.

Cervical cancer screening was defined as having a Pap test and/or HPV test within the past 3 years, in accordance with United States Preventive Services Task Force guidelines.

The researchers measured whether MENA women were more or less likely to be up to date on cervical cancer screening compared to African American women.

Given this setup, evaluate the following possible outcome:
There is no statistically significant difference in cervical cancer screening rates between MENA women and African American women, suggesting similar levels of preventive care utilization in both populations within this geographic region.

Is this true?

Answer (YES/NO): NO